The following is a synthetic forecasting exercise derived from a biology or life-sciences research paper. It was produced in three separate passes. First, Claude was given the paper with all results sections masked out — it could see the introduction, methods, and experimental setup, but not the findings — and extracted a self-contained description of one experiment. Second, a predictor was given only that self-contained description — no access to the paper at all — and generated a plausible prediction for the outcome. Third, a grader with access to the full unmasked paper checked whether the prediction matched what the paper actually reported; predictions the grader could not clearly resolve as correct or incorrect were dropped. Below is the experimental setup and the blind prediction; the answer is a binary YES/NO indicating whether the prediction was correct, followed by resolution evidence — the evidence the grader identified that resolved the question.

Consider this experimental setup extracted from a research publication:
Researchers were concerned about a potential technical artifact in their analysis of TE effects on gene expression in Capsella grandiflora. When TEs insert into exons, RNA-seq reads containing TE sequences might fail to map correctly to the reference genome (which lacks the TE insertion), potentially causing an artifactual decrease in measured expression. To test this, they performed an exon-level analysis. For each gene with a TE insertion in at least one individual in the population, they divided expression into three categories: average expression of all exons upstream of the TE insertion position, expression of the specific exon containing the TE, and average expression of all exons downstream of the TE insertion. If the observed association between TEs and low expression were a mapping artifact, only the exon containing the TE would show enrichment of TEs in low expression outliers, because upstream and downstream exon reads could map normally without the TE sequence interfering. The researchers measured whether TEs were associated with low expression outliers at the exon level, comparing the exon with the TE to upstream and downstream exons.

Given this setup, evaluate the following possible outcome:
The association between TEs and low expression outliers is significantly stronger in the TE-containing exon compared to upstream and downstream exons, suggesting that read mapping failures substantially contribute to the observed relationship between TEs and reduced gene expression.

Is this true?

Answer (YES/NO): NO